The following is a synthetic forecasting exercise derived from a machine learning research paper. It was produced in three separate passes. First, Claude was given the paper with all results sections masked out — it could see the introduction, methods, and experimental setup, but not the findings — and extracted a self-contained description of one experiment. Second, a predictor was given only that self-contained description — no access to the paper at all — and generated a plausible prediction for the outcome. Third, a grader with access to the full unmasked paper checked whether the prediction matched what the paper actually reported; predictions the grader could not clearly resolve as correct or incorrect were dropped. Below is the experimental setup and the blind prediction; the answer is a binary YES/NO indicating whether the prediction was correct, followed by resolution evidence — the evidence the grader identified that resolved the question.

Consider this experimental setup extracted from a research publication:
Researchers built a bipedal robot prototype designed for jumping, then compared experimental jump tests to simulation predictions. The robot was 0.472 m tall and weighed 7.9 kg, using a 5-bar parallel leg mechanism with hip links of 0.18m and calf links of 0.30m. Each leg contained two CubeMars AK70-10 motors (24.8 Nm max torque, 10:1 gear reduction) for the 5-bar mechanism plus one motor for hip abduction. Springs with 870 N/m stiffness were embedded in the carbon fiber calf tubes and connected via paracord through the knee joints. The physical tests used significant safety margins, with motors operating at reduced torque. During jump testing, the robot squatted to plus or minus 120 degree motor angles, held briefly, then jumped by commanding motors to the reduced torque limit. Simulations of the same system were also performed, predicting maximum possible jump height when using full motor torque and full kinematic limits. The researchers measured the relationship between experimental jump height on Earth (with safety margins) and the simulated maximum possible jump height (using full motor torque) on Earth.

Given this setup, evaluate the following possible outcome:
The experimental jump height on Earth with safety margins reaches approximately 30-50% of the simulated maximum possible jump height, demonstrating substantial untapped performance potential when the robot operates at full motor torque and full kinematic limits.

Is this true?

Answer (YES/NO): NO